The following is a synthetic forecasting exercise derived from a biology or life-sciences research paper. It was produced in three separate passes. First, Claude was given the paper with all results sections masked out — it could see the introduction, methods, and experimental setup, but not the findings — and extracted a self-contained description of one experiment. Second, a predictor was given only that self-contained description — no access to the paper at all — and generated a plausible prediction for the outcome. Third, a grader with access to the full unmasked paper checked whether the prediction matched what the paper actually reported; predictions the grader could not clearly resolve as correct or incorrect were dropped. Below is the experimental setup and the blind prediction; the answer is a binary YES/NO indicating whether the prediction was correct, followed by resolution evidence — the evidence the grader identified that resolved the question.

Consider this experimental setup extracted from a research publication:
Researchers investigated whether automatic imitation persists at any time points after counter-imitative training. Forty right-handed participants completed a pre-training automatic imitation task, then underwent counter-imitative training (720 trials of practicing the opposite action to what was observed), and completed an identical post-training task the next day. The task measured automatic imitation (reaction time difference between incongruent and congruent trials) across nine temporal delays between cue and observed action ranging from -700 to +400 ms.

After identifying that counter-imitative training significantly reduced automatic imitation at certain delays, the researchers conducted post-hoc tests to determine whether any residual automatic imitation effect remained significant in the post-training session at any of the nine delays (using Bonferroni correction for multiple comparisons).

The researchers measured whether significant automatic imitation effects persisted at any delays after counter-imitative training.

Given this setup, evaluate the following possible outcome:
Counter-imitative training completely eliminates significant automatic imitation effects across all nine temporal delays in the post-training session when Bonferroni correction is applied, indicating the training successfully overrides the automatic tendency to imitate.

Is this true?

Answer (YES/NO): NO